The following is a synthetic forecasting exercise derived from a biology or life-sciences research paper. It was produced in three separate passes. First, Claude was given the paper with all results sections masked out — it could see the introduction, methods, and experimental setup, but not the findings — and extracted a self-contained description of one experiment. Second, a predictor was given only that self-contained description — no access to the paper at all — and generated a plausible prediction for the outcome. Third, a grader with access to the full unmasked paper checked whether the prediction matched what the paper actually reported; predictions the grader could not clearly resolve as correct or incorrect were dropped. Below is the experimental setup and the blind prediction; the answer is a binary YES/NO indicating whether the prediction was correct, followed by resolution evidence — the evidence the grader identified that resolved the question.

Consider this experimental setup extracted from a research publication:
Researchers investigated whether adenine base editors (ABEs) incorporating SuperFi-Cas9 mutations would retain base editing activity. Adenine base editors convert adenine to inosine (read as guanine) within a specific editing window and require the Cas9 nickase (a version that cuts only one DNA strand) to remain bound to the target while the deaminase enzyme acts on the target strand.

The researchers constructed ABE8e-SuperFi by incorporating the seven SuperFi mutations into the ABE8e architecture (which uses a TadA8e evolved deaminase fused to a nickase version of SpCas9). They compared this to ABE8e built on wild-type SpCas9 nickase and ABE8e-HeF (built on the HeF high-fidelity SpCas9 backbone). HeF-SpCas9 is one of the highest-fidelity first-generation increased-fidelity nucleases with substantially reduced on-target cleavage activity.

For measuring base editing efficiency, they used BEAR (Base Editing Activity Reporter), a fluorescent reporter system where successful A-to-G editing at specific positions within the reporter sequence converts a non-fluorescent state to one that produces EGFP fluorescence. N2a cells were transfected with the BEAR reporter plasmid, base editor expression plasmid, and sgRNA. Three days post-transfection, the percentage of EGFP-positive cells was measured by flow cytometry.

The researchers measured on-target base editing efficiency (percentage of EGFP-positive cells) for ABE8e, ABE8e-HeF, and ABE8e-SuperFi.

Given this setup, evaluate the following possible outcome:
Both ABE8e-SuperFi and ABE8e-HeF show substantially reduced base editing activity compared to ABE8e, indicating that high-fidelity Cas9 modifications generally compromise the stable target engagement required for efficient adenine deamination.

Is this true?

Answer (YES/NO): NO